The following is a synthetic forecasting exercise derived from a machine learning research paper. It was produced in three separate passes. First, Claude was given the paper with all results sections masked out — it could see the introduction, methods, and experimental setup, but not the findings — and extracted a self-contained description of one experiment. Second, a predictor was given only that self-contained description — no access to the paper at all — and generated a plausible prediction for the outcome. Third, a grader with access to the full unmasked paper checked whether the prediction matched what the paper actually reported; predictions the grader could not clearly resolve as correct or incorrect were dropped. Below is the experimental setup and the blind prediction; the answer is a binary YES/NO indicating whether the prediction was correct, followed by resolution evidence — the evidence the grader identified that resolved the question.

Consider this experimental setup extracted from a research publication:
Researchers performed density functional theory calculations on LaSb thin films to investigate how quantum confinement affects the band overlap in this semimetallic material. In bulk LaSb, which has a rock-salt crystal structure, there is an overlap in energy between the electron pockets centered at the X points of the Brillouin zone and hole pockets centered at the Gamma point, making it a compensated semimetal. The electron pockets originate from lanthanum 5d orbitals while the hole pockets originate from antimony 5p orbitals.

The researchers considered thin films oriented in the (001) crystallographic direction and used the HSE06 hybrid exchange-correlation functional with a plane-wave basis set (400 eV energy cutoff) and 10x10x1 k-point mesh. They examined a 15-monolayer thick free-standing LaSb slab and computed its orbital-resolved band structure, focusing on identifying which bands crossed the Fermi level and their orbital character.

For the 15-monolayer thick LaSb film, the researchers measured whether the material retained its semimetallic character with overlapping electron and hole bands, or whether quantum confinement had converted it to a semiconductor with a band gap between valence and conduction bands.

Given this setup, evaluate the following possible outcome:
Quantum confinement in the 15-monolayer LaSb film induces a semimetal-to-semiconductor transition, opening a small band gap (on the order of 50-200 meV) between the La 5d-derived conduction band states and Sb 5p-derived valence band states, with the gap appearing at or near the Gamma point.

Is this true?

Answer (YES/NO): NO